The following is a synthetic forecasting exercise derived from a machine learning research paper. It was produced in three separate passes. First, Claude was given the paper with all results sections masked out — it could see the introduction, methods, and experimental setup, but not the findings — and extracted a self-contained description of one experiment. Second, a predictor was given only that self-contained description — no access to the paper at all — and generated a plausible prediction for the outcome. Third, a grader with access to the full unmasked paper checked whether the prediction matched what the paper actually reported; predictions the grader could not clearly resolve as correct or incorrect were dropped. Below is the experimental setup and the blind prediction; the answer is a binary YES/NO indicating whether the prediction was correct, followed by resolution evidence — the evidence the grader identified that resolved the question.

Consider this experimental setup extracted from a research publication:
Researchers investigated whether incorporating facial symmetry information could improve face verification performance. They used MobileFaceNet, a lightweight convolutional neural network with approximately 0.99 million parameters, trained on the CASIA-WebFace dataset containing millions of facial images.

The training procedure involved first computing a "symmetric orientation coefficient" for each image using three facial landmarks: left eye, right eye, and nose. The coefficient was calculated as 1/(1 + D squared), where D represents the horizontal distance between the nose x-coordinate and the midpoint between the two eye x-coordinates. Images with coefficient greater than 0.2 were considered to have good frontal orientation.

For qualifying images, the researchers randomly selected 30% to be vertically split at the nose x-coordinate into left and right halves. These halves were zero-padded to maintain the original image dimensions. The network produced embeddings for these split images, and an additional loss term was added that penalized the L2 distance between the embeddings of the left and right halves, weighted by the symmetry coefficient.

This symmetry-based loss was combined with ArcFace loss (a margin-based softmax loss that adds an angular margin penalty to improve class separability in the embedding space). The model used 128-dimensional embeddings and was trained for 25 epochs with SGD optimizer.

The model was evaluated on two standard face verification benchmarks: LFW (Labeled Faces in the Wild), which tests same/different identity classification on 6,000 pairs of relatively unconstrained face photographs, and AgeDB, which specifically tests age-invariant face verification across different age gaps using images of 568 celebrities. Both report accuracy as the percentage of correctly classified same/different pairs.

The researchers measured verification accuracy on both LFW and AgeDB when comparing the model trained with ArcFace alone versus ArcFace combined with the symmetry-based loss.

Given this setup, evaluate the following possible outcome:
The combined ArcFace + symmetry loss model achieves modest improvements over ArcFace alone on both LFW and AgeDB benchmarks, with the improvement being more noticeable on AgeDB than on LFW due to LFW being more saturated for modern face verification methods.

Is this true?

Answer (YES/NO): NO